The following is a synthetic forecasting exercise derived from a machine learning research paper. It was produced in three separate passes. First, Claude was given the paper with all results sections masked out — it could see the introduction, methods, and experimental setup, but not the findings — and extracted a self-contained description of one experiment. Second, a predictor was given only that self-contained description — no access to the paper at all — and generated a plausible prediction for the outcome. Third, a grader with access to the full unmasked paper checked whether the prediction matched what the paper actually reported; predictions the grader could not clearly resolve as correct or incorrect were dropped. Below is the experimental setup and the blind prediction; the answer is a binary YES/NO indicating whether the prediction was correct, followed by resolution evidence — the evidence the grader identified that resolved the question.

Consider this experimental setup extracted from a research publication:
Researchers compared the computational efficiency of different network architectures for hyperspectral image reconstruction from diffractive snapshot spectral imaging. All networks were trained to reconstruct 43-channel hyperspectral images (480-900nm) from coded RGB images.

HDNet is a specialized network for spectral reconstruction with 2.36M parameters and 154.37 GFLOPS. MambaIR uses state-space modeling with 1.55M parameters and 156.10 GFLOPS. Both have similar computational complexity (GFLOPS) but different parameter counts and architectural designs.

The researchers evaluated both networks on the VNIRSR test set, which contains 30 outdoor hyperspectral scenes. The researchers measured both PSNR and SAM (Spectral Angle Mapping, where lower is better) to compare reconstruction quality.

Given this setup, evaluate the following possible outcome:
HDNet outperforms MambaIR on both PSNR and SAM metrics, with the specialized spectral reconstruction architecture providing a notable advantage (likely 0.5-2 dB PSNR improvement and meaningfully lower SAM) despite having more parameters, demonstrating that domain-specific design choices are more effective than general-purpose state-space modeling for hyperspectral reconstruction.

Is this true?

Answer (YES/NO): NO